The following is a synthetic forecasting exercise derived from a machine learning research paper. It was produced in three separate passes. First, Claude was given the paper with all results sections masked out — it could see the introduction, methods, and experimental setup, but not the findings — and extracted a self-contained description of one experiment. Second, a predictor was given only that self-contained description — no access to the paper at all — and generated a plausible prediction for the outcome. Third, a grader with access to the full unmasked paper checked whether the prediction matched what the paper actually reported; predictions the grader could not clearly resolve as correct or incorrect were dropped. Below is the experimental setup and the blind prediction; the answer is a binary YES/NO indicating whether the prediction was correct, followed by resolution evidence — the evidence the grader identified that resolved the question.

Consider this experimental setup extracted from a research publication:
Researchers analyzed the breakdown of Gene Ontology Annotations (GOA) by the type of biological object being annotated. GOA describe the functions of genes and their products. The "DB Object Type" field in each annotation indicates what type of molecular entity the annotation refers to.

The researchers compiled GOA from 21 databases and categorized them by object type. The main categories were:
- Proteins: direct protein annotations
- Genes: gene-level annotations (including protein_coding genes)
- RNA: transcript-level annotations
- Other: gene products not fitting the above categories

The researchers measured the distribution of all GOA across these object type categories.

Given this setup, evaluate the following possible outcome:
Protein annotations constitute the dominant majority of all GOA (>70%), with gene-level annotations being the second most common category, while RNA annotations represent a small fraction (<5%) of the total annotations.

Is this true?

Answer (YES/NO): NO